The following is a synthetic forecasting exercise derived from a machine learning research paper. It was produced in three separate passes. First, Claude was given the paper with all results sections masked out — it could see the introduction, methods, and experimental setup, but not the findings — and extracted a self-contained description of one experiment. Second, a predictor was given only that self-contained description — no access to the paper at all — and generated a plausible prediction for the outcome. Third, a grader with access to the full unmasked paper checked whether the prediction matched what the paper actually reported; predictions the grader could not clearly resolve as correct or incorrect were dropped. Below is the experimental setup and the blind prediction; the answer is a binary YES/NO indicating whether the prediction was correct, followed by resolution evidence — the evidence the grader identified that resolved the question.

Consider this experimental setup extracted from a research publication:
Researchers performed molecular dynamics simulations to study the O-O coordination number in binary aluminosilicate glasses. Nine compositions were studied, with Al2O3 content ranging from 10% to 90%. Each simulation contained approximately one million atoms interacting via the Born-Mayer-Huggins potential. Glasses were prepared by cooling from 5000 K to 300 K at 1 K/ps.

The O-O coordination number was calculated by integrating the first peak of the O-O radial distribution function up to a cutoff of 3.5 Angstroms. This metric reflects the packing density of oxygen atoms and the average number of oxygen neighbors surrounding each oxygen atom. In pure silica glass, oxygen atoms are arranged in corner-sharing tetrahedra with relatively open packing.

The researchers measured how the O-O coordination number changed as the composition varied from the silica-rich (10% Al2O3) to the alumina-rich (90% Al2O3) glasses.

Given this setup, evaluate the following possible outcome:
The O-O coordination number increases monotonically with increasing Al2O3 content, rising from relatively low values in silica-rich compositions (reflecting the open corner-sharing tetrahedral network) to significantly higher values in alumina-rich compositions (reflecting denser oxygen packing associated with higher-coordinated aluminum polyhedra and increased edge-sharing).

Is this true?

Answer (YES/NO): YES